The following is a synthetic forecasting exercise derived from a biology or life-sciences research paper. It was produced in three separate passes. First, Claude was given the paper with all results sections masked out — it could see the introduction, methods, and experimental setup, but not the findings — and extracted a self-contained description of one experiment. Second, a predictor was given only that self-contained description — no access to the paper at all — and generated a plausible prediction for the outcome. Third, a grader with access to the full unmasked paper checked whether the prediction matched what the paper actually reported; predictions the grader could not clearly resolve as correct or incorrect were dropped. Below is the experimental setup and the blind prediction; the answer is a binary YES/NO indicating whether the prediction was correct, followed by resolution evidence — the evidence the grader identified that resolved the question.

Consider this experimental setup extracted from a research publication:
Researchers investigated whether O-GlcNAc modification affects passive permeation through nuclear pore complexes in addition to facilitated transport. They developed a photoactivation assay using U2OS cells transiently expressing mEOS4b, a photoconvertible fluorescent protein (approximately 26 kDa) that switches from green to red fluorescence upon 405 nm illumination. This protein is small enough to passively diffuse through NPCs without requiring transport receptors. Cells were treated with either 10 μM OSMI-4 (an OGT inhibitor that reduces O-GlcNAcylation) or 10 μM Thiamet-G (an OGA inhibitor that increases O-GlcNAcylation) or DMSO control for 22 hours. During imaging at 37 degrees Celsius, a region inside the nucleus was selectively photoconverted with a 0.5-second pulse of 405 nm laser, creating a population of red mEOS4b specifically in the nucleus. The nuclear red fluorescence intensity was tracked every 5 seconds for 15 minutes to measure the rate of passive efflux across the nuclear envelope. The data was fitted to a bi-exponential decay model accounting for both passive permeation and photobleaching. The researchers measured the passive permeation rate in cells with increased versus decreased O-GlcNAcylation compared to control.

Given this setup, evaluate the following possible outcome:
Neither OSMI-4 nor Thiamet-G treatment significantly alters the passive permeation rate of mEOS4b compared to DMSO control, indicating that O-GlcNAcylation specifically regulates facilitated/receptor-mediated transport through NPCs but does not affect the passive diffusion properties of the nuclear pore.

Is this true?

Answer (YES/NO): NO